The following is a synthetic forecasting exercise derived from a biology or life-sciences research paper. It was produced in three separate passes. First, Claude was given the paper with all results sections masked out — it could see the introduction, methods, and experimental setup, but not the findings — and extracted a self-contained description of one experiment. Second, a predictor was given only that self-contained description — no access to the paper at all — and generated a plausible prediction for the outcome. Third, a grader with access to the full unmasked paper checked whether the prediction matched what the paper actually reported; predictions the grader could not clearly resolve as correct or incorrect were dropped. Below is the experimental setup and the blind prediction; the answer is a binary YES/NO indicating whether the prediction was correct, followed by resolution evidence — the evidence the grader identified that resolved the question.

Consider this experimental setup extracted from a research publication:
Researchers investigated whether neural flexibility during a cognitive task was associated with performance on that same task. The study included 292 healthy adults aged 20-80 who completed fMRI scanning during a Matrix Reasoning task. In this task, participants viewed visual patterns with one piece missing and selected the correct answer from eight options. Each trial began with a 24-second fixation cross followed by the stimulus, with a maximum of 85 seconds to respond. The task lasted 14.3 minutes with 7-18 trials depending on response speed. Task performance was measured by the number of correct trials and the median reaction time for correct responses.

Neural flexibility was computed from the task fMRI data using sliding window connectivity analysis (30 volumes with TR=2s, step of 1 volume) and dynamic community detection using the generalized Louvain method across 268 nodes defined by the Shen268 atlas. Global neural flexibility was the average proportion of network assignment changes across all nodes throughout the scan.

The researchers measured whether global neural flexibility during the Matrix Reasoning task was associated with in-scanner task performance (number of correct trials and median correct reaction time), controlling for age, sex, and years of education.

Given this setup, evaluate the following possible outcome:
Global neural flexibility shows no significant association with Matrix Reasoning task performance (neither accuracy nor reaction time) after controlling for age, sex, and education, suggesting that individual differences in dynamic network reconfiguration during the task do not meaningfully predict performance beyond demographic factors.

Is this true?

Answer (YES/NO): NO